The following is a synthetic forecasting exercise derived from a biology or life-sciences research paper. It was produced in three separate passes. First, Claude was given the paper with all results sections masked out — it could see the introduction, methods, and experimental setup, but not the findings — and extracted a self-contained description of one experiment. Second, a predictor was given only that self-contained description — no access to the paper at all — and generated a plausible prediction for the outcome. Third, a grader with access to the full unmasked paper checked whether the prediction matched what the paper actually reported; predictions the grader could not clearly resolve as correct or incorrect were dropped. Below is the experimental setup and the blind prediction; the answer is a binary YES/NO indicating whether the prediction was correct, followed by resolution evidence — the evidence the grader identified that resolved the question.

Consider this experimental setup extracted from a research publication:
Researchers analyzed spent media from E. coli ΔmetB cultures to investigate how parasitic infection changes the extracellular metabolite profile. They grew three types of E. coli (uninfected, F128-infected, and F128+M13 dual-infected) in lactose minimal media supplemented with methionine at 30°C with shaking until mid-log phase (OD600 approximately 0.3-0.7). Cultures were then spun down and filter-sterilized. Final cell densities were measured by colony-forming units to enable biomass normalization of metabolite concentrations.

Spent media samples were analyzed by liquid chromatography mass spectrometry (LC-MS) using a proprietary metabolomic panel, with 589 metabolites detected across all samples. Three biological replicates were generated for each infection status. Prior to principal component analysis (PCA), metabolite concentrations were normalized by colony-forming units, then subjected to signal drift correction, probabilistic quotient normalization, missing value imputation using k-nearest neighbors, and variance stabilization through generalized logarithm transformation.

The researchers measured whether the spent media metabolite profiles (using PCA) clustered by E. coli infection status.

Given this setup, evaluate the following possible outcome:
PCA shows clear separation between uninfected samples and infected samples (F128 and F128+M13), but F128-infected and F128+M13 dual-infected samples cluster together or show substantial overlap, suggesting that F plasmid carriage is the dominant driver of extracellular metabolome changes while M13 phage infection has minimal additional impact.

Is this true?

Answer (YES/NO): YES